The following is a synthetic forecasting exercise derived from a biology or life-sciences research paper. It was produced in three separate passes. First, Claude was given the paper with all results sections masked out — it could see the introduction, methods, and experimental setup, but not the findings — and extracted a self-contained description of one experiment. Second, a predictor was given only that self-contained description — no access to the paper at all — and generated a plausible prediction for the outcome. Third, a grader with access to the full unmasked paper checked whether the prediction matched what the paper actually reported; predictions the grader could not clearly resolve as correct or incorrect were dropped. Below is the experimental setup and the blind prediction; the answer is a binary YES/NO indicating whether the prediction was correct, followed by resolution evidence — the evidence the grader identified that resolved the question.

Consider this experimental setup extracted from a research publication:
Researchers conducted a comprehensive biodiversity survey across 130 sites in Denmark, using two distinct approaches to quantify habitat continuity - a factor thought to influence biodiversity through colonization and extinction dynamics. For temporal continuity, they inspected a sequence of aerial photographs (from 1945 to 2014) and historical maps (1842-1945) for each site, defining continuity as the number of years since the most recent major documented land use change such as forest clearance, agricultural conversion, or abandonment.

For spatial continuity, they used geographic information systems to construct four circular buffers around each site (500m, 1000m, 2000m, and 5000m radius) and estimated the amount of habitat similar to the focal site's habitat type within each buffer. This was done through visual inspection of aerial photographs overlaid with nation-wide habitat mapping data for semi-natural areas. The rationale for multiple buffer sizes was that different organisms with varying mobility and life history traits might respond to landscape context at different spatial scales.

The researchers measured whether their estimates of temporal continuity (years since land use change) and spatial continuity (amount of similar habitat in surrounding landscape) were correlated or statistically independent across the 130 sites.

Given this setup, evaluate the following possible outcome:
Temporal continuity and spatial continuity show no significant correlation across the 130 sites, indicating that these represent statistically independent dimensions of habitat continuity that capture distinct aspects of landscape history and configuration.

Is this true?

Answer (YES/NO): YES